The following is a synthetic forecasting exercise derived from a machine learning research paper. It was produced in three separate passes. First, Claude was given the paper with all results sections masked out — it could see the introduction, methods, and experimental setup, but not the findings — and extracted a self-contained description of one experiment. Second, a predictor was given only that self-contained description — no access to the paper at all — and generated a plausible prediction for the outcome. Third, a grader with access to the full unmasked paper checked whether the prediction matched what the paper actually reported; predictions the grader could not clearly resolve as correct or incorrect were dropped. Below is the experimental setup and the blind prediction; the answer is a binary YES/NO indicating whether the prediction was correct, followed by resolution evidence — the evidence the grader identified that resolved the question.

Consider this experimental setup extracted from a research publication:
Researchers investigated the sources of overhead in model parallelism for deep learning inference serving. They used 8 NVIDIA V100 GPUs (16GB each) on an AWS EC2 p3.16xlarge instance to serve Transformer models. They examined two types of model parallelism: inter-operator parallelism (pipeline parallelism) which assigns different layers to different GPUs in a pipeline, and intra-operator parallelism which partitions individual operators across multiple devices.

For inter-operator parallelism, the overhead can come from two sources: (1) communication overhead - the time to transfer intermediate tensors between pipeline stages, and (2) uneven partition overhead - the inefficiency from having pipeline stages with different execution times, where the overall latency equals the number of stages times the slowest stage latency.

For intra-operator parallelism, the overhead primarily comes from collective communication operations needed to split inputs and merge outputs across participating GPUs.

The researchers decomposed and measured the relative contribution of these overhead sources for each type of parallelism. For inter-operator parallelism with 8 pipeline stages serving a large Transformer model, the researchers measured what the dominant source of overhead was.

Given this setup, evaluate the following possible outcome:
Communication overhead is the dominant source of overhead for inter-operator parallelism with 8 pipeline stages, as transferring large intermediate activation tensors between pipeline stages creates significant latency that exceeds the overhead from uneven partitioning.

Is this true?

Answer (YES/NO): NO